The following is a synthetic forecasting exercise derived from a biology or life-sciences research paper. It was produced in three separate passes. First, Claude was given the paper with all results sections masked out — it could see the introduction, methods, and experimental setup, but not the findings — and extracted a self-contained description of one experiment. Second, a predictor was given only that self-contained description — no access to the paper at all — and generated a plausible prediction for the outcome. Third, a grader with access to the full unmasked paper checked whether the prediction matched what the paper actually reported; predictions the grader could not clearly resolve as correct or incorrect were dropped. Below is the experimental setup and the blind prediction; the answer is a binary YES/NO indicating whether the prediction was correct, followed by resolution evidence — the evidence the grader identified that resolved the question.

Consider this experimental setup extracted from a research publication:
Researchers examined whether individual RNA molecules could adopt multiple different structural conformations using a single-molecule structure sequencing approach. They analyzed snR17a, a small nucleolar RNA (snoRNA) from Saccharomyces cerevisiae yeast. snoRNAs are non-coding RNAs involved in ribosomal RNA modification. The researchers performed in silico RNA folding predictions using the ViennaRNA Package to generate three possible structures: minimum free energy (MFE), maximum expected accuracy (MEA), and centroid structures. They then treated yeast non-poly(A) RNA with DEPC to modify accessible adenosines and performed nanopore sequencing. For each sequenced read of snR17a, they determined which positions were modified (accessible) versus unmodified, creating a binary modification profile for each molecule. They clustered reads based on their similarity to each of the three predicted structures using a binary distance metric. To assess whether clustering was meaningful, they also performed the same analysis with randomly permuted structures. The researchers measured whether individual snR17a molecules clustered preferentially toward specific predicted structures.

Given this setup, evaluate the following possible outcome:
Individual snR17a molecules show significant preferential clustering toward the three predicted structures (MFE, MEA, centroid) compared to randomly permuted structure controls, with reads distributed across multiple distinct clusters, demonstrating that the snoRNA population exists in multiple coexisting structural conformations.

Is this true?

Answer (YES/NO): YES